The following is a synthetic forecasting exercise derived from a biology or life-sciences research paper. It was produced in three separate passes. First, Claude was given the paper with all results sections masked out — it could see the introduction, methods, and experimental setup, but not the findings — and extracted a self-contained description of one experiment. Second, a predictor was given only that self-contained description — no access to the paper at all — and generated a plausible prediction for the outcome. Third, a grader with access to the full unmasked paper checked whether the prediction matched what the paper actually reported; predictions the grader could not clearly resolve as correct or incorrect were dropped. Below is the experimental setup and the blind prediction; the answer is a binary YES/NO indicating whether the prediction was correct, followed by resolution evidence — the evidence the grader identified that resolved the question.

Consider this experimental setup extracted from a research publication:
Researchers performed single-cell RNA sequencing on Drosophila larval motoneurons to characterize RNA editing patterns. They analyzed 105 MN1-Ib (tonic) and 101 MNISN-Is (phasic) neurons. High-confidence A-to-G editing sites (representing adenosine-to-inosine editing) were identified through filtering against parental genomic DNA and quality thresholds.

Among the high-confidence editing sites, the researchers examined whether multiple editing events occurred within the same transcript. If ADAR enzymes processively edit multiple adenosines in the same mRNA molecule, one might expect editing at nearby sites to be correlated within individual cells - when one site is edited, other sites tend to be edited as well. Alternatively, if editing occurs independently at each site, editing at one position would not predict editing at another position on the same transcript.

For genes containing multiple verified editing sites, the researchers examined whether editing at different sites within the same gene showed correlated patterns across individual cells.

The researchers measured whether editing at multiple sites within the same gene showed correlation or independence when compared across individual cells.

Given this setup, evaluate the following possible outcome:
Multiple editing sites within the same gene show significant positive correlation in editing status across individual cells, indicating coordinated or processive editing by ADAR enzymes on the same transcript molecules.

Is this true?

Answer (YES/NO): NO